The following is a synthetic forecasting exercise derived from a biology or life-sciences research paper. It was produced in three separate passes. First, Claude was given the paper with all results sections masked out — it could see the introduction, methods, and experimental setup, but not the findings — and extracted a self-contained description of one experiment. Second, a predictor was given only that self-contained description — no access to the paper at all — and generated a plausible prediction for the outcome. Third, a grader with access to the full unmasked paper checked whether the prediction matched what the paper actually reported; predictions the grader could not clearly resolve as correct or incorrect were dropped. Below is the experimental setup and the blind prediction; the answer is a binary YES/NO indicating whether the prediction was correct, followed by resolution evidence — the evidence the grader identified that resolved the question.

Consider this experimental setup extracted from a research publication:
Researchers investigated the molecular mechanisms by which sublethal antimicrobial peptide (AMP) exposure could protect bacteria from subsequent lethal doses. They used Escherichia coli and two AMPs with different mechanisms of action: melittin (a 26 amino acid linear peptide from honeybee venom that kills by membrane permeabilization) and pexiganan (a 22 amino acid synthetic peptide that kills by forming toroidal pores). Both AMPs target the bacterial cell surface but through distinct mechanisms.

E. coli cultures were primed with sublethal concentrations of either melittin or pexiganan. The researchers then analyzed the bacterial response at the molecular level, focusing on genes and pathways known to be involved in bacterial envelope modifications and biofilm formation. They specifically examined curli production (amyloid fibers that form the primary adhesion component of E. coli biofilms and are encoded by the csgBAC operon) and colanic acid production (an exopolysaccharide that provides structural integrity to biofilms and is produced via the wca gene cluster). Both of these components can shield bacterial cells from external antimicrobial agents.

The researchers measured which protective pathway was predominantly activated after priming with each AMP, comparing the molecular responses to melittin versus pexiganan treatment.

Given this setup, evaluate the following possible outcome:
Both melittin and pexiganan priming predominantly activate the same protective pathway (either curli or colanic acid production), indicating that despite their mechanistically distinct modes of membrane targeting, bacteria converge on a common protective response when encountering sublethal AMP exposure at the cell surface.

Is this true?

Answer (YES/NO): NO